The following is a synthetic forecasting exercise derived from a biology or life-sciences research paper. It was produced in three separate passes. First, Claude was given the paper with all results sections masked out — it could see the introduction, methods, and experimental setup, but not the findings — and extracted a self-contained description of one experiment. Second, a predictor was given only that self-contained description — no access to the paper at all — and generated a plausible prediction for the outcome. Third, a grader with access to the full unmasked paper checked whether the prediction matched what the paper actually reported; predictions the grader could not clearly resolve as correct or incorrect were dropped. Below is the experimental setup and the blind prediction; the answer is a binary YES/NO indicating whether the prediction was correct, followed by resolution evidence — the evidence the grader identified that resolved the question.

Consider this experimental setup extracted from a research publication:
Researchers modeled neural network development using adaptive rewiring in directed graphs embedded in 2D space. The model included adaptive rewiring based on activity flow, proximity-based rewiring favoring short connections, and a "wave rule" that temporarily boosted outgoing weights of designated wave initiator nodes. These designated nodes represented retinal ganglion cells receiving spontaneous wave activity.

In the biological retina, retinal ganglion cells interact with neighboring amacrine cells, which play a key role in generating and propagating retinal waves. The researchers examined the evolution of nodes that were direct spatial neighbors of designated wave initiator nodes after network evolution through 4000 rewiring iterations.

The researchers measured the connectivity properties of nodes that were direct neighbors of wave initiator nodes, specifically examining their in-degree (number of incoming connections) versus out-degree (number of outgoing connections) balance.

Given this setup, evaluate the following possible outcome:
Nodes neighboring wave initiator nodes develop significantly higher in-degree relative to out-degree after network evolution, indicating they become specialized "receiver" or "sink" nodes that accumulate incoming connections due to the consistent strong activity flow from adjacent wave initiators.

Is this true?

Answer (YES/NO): YES